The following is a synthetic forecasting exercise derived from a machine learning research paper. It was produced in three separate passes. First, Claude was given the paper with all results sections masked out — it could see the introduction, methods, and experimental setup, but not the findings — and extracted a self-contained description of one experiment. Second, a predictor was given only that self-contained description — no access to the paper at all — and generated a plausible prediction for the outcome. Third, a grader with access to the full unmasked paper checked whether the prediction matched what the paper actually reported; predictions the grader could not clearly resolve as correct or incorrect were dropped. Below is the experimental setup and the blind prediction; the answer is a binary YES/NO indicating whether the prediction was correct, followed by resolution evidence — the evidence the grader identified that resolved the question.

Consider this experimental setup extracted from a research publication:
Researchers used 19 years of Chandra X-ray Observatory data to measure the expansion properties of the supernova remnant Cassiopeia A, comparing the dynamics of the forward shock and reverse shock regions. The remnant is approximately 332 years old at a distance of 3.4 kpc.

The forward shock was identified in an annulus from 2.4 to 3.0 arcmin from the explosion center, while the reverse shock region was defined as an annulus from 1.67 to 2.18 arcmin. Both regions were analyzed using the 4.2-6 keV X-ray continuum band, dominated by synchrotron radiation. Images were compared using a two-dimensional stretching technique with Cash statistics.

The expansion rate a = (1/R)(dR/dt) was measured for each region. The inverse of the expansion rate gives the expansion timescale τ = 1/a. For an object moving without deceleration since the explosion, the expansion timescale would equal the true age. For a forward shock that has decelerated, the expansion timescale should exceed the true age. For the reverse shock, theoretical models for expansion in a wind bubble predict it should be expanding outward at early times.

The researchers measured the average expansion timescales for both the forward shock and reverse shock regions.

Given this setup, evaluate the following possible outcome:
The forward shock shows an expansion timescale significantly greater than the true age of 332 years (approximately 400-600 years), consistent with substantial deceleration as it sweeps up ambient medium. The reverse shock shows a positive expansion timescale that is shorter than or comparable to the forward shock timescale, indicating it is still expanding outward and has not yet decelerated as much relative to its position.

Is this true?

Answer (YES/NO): NO